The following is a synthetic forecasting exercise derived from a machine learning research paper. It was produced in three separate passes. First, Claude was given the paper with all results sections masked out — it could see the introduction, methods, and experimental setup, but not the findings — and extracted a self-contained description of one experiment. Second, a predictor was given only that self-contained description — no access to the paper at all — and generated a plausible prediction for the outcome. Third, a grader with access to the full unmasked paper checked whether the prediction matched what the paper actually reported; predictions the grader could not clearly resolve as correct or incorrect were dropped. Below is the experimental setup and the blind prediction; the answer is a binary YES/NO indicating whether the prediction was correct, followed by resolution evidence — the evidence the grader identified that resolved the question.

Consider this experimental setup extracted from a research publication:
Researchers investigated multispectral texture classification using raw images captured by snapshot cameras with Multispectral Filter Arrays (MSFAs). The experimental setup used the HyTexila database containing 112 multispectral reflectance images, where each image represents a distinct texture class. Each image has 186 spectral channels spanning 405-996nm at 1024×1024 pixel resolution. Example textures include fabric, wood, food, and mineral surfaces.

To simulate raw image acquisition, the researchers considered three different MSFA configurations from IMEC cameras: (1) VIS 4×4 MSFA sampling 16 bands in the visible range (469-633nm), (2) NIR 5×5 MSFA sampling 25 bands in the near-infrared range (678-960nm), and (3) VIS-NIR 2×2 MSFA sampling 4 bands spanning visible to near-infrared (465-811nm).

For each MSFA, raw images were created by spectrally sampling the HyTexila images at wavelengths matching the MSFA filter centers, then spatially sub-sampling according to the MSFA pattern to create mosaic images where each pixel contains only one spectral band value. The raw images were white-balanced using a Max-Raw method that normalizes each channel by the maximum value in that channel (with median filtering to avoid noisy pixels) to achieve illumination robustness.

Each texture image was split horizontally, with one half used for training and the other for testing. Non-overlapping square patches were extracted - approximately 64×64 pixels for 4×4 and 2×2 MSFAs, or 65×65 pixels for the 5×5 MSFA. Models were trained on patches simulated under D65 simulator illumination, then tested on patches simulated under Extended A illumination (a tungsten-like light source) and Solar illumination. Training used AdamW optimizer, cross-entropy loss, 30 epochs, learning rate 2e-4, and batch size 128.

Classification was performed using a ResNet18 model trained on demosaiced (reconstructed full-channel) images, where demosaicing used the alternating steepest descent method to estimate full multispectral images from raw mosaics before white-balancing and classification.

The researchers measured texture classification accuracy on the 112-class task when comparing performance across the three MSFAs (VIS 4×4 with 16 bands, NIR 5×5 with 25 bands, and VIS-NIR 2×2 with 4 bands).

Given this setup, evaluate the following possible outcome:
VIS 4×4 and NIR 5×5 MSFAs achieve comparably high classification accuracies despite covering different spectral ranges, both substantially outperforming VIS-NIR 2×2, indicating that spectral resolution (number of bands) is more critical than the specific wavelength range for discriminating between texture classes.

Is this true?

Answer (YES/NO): NO